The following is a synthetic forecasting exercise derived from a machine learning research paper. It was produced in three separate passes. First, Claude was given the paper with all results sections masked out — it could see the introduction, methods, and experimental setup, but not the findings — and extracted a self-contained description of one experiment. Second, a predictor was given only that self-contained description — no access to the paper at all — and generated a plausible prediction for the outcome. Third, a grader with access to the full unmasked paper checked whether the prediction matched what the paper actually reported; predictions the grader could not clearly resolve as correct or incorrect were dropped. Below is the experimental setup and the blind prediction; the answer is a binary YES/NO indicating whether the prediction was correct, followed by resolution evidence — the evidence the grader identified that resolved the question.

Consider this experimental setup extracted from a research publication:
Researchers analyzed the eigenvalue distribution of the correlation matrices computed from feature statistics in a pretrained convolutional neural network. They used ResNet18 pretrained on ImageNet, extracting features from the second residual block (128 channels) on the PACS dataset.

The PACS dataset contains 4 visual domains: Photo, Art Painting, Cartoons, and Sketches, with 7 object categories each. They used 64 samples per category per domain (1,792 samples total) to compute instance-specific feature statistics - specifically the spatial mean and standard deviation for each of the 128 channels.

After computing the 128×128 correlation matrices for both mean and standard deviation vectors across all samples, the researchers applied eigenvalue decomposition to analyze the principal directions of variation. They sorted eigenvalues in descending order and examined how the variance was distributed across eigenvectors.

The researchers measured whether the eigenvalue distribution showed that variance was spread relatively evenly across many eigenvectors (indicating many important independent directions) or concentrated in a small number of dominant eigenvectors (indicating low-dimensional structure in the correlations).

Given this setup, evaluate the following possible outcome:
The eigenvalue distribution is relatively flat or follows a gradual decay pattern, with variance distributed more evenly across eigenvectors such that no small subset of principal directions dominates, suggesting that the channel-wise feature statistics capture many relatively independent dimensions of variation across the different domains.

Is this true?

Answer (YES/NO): NO